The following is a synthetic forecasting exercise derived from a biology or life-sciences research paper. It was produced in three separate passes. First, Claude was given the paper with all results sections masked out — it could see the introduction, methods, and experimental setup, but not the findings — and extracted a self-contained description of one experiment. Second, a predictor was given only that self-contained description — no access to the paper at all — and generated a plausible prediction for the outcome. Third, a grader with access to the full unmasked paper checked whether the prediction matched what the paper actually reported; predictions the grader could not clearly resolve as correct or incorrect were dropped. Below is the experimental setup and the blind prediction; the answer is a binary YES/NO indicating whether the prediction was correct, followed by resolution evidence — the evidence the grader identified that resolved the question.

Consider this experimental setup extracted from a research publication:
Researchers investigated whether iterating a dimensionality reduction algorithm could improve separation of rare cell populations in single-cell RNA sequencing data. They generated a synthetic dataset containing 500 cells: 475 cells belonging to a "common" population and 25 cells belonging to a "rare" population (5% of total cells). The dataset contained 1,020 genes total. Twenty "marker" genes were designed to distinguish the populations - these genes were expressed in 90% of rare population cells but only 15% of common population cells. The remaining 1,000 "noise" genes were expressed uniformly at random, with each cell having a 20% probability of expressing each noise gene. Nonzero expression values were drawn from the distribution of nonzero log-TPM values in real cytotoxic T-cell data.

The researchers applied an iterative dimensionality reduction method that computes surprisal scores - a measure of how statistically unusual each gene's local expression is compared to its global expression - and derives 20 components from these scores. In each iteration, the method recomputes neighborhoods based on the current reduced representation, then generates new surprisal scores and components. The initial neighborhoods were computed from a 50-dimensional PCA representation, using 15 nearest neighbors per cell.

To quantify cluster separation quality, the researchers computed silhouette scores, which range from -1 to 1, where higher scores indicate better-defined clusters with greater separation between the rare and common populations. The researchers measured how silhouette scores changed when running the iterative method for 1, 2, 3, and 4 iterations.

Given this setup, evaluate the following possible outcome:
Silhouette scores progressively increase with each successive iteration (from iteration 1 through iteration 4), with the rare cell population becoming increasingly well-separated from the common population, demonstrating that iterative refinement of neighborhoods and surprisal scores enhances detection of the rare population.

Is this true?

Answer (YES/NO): YES